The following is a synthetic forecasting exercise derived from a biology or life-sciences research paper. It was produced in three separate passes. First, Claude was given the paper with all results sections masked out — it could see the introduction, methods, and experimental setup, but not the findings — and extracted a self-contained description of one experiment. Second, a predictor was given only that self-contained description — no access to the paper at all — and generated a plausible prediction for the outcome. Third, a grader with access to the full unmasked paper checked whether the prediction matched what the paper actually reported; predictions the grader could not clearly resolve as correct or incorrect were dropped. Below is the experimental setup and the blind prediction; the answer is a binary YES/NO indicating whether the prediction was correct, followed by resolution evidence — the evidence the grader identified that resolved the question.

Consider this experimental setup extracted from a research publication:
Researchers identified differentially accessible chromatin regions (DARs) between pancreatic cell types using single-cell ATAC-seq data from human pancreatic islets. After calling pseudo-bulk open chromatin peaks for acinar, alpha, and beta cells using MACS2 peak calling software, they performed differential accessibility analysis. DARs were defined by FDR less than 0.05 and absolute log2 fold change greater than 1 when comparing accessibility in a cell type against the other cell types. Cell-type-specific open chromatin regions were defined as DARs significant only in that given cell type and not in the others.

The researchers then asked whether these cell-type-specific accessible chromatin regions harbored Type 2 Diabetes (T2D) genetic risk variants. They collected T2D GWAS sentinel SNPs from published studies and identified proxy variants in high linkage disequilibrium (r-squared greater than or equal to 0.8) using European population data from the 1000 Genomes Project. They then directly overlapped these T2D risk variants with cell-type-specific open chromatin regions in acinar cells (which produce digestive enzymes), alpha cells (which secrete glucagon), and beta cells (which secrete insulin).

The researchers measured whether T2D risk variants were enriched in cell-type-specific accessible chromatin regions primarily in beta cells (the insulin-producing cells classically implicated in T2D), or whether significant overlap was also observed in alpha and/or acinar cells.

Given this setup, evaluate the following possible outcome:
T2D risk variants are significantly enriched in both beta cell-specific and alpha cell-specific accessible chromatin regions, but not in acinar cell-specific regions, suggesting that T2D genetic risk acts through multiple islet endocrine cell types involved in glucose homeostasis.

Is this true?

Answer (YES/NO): NO